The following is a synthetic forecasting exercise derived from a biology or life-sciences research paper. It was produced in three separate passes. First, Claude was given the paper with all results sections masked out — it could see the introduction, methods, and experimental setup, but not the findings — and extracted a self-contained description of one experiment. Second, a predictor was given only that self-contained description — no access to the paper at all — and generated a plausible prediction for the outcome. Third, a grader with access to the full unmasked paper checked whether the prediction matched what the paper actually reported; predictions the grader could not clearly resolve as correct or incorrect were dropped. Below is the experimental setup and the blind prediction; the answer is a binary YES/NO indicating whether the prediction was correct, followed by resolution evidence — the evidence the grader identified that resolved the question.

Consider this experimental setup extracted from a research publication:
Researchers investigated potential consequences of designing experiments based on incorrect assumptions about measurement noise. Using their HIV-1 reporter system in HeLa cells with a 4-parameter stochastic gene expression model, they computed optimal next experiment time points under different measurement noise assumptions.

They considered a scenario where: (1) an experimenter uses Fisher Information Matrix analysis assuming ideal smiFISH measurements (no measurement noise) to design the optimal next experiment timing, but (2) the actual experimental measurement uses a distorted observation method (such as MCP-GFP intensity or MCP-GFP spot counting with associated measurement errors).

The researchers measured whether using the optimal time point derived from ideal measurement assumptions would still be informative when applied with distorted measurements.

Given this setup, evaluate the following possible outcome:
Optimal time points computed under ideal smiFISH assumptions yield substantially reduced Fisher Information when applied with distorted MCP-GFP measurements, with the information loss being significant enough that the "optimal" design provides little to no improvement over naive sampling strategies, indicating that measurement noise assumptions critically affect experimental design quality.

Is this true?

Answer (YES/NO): YES